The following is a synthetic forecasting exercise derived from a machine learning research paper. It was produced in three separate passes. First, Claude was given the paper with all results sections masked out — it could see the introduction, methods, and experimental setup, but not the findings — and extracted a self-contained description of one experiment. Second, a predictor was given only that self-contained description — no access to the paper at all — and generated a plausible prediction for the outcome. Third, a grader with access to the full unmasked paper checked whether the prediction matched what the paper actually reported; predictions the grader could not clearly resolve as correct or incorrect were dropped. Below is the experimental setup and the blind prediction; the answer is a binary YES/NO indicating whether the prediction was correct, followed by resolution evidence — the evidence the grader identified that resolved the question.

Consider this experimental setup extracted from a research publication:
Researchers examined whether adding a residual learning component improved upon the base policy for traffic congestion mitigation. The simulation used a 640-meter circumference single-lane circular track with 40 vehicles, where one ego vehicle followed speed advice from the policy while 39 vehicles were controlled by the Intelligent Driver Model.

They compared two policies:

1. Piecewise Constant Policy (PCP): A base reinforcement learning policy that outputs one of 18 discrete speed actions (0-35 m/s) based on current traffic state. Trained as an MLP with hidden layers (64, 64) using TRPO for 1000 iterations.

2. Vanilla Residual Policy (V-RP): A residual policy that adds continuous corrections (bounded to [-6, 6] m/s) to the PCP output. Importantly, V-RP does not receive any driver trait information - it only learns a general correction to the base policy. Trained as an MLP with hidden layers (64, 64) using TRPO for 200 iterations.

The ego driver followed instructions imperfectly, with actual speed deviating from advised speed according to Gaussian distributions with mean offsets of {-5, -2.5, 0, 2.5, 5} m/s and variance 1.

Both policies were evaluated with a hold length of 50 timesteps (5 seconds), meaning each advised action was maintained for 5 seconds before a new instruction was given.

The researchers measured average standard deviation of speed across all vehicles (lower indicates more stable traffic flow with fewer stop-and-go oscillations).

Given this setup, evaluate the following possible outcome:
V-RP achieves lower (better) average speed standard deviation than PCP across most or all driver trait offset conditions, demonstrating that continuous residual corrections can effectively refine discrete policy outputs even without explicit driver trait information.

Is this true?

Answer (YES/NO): NO